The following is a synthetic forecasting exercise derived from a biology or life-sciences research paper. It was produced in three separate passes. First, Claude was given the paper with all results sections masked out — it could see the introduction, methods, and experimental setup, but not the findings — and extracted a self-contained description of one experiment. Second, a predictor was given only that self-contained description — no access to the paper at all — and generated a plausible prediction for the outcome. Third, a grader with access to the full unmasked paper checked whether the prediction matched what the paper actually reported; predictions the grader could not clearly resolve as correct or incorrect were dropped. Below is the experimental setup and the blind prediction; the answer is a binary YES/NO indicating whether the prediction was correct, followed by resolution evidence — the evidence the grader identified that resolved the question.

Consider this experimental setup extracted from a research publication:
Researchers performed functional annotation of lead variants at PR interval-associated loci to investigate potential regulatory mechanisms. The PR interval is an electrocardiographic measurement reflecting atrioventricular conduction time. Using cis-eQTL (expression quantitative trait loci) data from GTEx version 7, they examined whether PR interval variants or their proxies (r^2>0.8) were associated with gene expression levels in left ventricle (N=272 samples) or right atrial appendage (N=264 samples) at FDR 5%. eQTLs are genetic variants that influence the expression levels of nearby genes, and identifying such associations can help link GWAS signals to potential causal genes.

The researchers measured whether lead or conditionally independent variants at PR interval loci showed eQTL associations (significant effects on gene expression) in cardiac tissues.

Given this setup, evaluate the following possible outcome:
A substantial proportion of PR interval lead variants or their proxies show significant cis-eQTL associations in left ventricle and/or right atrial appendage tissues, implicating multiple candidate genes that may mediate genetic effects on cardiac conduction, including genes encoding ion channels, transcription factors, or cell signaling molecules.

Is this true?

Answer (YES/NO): YES